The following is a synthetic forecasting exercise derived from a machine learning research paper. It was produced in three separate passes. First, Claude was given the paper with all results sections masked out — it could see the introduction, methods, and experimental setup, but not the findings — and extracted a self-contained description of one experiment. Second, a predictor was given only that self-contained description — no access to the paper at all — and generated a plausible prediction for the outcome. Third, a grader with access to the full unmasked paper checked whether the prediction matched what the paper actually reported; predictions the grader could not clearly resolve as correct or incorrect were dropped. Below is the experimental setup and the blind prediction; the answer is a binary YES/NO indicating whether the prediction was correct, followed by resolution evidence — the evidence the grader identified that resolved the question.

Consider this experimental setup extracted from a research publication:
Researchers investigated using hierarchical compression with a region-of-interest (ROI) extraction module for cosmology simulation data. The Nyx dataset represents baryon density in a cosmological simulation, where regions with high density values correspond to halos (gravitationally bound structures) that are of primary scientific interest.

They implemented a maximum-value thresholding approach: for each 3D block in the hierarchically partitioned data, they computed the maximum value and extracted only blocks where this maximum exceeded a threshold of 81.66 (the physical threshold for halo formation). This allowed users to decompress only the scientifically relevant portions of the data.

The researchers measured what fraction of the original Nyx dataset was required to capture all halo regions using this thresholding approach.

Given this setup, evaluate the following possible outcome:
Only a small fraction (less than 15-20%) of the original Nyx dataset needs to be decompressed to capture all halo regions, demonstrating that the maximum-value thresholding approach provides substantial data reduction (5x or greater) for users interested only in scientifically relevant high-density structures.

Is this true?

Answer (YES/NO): YES